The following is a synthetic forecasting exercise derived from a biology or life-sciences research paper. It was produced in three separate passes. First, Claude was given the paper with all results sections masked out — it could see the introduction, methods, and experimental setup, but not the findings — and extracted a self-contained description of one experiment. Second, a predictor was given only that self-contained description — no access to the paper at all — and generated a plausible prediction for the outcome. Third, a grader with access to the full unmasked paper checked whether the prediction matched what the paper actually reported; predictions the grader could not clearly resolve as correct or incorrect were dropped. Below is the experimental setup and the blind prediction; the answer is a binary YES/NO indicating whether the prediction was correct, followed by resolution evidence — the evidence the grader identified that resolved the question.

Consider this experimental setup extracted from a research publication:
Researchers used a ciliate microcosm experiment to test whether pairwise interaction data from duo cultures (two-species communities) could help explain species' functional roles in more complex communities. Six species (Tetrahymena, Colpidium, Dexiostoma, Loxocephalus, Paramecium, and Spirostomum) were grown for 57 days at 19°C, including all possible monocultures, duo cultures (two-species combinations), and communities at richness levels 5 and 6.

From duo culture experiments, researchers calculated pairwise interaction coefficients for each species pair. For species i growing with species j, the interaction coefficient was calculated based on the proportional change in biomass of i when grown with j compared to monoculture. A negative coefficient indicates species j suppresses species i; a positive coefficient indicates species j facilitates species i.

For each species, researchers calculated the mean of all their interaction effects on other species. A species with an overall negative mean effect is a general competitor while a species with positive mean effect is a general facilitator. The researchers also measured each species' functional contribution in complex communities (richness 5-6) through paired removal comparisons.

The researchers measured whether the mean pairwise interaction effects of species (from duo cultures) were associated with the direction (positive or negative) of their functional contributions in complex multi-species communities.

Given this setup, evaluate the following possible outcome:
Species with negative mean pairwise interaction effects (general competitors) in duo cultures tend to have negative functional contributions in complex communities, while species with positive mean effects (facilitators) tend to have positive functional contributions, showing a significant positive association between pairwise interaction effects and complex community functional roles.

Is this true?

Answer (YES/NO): NO